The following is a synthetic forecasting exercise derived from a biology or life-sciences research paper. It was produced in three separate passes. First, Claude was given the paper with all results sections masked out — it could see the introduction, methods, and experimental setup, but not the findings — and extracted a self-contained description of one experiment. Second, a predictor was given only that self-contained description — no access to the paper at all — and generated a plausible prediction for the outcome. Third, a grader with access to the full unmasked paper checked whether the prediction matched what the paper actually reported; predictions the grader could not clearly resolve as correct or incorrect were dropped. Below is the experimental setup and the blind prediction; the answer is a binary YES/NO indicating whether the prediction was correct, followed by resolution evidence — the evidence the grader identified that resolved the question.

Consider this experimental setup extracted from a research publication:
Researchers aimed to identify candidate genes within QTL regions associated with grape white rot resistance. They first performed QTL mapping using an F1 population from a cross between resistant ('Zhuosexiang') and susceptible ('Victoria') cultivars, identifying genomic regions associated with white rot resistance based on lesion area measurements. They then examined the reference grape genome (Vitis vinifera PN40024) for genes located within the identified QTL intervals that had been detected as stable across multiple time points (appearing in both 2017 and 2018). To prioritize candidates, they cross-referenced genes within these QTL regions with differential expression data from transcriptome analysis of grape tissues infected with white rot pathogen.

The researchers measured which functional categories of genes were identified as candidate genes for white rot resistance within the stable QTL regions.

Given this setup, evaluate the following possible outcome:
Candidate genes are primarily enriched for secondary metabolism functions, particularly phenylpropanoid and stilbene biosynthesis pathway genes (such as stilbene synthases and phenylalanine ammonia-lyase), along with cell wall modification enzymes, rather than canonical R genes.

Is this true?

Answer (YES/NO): NO